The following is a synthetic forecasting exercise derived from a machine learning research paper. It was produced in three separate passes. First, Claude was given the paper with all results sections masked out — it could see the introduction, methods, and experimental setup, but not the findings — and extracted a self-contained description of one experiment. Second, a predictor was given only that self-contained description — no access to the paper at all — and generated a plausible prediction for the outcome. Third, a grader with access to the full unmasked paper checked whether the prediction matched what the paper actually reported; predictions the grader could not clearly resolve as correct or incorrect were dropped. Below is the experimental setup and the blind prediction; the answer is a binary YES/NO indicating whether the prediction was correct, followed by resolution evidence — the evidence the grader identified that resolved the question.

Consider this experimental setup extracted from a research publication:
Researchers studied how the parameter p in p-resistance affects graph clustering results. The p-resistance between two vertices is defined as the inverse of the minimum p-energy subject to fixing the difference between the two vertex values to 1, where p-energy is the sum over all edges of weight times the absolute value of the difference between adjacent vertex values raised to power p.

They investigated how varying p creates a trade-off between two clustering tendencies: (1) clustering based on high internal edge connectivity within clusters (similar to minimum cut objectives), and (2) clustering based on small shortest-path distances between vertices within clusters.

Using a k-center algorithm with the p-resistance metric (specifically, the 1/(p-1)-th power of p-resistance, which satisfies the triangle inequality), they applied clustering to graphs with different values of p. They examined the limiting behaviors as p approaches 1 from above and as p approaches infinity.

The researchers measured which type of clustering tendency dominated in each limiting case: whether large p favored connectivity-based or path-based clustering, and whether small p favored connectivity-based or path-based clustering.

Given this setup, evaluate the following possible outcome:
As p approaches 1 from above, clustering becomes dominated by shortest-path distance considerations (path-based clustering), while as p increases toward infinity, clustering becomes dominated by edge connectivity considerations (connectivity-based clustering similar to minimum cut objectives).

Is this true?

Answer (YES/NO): NO